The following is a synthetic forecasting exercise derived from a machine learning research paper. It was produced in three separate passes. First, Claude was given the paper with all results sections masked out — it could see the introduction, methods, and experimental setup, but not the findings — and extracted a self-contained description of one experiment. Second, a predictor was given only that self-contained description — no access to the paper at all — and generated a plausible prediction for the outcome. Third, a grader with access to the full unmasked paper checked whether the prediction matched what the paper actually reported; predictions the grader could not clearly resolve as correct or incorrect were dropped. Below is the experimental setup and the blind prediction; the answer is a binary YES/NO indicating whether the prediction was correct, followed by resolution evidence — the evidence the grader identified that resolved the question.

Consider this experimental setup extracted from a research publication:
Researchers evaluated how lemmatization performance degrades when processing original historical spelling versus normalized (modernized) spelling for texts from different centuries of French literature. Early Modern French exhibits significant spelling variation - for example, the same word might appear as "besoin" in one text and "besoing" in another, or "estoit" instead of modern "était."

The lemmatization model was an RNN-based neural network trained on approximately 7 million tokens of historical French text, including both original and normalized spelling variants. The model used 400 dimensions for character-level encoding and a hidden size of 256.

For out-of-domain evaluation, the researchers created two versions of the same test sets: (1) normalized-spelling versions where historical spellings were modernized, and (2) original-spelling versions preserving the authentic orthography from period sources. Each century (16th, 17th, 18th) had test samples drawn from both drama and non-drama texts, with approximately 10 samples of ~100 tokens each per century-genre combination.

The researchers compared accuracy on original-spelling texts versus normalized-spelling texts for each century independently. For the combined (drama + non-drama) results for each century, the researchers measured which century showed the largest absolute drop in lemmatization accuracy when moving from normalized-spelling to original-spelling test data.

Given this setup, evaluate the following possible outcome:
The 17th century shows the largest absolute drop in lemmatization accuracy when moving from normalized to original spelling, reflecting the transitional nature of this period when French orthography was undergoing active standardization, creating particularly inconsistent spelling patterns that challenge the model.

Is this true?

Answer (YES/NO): NO